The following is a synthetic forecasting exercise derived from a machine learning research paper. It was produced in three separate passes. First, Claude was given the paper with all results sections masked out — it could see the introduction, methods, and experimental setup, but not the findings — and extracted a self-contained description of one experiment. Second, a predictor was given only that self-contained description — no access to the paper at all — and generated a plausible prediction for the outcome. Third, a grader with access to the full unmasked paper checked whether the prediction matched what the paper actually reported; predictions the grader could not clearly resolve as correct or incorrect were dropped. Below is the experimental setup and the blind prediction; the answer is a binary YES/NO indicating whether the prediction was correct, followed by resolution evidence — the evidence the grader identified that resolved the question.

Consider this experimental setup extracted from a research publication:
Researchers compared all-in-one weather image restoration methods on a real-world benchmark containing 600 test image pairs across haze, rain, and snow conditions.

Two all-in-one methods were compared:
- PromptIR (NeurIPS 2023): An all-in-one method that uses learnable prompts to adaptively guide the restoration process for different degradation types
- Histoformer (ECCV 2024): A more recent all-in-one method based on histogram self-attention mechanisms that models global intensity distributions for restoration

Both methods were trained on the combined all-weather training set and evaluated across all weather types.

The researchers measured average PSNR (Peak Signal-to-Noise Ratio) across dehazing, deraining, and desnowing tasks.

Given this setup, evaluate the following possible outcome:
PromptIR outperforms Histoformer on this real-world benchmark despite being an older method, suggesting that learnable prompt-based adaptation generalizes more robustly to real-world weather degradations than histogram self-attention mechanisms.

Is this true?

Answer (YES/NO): YES